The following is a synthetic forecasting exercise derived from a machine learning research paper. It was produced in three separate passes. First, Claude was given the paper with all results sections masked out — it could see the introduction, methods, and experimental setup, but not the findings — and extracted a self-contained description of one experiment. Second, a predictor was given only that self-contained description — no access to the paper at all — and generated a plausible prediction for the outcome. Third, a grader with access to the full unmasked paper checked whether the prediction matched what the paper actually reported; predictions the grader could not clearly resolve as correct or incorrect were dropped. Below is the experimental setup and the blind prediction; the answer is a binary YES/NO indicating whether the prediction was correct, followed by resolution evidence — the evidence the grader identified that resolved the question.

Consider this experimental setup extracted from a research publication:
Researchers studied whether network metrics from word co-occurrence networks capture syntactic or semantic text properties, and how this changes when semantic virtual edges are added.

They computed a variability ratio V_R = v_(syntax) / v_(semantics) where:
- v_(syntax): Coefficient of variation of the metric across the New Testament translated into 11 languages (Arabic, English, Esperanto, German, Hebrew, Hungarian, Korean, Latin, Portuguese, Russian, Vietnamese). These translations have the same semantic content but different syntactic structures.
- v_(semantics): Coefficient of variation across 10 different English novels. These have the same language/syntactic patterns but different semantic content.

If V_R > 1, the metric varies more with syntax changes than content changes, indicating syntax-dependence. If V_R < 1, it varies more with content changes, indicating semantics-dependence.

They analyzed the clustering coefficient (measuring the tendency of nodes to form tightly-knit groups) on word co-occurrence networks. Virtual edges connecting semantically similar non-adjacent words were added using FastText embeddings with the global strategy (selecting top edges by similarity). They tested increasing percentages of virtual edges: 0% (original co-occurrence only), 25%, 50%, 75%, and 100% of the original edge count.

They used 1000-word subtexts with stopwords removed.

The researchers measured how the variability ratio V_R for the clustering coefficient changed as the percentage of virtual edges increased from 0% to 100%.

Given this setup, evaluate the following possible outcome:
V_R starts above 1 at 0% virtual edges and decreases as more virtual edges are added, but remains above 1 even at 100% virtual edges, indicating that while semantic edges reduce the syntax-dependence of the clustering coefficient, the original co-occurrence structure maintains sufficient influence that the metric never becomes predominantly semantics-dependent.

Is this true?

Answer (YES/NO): NO